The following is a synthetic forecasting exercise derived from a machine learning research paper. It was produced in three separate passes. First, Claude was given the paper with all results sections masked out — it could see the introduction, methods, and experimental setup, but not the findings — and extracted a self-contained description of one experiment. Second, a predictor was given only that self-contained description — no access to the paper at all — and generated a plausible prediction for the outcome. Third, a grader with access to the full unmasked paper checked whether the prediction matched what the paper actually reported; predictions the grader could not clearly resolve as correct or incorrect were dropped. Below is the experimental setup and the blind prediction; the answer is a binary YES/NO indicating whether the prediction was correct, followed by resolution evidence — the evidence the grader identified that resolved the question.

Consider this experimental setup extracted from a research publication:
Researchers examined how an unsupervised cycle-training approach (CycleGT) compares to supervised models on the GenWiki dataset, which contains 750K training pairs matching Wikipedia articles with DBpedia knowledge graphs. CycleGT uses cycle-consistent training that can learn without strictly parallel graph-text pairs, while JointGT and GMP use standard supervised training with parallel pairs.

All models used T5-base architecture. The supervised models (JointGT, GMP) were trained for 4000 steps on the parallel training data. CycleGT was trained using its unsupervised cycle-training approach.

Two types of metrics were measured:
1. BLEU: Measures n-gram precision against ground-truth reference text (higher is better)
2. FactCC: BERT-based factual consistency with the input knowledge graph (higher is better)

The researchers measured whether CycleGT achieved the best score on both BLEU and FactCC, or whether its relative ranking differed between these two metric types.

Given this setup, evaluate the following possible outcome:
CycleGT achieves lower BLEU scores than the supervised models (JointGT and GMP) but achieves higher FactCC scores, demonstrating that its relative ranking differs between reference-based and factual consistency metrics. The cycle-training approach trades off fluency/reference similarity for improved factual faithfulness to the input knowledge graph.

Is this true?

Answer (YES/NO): NO